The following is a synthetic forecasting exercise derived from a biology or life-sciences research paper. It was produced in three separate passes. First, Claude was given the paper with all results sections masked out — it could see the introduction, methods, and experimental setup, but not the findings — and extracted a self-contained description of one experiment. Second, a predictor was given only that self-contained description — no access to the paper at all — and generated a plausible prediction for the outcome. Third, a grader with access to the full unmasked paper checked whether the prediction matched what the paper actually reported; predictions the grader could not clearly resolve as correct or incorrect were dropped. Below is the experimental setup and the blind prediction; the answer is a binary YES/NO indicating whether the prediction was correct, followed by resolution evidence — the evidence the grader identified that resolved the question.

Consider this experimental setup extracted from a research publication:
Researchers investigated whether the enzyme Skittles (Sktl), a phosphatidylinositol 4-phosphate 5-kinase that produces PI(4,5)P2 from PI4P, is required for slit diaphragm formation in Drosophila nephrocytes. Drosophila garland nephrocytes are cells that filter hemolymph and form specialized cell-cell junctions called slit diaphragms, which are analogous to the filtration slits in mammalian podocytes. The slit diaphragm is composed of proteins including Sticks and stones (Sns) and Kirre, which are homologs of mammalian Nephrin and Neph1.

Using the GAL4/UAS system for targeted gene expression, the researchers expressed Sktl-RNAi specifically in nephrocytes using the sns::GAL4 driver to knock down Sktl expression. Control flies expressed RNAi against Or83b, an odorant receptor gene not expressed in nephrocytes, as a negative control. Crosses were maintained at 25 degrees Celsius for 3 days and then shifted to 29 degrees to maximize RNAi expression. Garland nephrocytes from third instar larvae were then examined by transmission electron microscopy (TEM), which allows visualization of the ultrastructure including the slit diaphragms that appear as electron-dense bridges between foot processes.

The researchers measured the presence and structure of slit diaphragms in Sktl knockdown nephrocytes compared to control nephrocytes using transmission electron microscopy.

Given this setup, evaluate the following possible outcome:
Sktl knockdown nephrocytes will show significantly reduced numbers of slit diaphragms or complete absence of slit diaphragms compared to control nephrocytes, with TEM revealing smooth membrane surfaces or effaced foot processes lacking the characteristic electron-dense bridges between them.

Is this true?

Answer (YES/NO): YES